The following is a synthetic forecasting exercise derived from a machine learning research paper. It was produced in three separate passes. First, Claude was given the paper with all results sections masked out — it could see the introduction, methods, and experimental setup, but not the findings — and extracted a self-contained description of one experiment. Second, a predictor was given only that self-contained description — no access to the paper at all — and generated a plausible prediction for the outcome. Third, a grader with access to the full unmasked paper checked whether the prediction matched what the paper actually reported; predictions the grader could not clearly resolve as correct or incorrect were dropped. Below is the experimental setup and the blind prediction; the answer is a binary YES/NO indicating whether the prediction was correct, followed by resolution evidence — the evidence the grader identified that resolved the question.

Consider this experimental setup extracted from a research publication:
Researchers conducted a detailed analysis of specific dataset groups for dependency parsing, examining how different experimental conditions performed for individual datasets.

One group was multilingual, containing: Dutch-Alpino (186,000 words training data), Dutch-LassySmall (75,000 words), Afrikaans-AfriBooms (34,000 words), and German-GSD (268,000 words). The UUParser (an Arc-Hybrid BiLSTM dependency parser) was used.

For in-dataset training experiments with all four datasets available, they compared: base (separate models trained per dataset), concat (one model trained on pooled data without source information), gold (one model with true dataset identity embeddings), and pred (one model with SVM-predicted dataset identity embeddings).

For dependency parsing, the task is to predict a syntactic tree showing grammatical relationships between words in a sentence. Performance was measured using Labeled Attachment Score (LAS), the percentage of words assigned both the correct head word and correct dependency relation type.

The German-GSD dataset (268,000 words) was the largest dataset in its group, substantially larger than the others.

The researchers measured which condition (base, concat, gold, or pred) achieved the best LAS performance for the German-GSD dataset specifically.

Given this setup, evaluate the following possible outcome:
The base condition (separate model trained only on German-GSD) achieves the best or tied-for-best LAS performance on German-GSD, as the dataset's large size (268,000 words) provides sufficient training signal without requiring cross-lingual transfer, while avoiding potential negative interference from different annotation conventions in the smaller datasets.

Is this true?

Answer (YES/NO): YES